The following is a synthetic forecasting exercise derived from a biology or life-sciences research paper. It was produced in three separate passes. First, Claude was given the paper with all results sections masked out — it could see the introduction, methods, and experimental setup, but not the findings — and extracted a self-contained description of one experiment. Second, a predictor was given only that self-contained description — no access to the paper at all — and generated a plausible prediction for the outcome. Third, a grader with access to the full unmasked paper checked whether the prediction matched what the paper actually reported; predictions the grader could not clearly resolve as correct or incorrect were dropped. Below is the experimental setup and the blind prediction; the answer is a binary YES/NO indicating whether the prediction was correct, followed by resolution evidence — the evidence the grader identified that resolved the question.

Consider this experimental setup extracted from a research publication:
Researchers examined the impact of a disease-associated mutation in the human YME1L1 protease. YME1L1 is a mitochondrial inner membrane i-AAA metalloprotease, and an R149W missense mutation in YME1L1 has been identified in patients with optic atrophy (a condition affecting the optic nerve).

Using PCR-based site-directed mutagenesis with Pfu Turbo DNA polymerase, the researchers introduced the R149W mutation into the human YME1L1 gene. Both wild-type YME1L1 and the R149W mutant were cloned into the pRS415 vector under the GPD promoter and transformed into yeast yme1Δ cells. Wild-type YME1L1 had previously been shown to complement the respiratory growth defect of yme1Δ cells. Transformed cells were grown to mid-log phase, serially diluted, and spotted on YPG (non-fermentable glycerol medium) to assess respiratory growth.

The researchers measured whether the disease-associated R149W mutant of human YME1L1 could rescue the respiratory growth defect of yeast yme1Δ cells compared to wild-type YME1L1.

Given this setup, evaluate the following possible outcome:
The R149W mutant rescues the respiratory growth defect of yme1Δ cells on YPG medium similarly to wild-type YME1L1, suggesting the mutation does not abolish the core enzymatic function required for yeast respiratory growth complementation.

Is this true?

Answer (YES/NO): NO